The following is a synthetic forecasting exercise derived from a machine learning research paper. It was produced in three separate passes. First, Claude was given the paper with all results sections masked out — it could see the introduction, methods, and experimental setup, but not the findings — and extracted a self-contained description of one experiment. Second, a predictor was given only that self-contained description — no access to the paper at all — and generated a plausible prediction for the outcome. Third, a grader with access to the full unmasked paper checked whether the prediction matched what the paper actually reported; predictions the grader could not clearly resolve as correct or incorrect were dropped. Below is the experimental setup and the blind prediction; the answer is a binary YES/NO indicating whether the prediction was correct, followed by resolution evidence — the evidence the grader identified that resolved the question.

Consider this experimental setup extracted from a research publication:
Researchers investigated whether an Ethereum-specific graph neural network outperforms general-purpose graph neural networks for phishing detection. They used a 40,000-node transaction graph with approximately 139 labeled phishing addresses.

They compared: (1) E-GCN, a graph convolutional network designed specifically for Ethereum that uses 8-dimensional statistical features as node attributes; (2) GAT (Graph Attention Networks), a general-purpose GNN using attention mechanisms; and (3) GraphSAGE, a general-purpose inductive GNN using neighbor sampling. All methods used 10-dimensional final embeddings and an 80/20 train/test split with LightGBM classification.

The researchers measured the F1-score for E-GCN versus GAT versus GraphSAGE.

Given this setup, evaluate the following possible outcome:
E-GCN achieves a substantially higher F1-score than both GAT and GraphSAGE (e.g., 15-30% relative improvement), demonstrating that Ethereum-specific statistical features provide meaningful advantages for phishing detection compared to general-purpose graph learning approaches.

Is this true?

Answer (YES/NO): YES